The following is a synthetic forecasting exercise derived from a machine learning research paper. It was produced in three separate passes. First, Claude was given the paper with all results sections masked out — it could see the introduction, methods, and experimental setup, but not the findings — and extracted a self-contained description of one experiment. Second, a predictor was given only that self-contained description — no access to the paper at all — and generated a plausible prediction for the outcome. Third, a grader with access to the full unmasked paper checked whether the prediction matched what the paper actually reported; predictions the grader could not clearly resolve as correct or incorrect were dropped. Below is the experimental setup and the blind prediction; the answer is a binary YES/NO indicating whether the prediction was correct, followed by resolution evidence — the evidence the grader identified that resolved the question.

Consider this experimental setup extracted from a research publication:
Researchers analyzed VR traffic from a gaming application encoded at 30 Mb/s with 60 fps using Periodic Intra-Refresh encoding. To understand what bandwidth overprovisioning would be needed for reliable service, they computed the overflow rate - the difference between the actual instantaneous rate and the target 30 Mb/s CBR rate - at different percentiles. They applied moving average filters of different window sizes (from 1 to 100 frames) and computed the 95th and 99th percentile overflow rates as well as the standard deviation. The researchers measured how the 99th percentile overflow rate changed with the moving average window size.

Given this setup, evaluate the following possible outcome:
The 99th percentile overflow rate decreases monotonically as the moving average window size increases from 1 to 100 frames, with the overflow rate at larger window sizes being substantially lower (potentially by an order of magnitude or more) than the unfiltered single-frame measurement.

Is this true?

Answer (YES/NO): NO